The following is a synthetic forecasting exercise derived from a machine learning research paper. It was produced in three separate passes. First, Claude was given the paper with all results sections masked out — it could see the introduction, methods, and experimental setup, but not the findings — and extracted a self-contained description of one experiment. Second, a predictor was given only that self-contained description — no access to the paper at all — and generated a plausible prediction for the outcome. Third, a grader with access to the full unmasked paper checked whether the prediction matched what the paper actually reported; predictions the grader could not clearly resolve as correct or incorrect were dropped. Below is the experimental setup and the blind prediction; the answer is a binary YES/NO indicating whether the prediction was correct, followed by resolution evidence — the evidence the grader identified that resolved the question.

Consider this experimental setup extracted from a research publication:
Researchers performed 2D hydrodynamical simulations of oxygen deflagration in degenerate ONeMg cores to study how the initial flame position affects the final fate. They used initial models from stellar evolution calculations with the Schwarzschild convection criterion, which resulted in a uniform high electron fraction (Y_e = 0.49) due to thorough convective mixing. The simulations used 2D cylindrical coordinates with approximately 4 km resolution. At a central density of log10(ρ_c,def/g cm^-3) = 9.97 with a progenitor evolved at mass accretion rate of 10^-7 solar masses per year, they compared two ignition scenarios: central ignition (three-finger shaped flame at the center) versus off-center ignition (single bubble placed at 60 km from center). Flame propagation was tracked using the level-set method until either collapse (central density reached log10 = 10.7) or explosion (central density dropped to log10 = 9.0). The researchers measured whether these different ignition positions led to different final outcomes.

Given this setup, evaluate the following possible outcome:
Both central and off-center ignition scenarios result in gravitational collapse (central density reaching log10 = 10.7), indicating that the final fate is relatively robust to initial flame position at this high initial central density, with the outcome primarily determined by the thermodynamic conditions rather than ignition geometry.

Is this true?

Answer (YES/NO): NO